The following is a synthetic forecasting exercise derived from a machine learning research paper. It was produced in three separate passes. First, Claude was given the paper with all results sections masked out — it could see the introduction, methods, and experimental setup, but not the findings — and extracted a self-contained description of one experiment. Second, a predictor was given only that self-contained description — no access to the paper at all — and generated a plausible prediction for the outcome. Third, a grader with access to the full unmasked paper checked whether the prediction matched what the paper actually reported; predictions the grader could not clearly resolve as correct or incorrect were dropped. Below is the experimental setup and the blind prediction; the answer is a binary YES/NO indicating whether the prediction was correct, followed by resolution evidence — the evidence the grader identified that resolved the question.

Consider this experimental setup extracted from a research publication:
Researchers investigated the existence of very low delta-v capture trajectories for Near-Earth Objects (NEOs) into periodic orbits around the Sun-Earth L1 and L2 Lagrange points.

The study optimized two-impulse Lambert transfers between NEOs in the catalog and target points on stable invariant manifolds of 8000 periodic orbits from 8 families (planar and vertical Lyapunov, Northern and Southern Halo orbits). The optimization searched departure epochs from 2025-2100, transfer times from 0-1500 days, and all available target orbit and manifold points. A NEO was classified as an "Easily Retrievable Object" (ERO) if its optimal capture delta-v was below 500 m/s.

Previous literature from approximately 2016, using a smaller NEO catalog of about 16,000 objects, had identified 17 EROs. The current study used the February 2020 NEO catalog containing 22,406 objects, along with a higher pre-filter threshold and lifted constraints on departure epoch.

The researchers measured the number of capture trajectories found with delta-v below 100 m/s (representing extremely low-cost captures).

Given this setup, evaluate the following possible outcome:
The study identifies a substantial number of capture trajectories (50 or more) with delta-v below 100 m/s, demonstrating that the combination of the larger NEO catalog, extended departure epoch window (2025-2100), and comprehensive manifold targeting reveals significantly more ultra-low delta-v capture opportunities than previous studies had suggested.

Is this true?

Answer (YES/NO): NO